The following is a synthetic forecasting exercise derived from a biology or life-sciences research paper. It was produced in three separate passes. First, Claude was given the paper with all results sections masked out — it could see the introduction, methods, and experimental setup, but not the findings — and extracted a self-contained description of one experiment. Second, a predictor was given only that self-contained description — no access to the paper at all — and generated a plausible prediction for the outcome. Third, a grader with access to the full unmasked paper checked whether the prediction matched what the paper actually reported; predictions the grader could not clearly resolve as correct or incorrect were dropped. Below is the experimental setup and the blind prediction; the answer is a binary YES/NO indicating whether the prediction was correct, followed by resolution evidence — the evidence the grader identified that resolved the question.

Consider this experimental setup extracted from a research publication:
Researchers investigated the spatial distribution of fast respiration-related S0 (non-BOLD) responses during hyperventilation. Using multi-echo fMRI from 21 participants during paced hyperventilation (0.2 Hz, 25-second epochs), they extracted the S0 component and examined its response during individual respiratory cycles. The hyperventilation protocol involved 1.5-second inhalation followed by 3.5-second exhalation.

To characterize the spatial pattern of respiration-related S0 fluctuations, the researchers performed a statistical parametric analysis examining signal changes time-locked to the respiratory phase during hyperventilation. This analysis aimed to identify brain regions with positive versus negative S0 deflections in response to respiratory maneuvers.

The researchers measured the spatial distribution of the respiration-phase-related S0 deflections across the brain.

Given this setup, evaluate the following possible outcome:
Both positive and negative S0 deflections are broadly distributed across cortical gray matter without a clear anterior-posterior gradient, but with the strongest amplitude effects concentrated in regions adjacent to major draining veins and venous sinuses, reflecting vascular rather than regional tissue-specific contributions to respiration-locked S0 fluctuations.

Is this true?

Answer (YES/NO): NO